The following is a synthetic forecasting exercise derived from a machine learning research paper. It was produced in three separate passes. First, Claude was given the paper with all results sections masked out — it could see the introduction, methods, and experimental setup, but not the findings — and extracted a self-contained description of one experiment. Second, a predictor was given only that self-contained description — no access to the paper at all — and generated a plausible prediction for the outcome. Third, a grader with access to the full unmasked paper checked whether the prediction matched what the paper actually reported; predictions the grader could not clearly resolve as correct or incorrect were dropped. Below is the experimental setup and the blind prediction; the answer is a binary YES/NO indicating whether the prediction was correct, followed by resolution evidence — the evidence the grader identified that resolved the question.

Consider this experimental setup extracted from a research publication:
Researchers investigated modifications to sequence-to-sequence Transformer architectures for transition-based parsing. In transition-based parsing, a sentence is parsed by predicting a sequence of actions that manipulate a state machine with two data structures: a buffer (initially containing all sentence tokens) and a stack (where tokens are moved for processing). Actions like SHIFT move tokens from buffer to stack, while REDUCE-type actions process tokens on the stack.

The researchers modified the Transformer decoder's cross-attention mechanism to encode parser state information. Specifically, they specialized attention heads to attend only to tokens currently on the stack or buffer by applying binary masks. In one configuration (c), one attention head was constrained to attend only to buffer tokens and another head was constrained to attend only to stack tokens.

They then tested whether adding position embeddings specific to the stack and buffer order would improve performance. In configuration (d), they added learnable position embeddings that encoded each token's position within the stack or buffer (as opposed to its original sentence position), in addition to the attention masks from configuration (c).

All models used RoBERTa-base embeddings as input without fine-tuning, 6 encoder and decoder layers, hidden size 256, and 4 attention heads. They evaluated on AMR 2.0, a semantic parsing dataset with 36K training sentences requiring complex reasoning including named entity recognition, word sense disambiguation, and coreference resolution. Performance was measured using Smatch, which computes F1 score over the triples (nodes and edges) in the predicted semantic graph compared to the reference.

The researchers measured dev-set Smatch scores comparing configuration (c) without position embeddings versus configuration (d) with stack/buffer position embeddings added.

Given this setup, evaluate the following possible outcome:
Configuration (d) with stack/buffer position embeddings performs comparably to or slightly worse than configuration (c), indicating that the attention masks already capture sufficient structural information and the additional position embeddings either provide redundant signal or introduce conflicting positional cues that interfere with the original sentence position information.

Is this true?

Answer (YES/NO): NO